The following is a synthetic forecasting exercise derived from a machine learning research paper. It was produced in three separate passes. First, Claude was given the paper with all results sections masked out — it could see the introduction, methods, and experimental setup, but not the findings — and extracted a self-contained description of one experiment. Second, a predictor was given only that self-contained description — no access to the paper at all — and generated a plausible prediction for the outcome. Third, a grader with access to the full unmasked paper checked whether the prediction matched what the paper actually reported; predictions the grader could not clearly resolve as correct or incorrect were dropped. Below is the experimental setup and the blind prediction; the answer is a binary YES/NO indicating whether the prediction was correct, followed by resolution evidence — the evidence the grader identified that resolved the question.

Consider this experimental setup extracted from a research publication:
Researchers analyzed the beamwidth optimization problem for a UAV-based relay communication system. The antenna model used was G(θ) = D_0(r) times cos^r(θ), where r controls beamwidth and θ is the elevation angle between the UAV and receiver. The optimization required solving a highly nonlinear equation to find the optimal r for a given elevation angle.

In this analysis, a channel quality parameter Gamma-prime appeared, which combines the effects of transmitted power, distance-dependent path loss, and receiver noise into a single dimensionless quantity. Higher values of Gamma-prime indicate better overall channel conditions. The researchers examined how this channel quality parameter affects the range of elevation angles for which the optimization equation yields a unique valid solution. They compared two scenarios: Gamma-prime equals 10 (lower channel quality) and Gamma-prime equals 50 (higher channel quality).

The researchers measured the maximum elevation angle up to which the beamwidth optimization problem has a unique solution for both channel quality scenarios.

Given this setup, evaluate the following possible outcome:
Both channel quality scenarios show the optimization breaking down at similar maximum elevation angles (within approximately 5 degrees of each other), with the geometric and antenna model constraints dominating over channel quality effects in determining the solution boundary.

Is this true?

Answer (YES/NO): YES